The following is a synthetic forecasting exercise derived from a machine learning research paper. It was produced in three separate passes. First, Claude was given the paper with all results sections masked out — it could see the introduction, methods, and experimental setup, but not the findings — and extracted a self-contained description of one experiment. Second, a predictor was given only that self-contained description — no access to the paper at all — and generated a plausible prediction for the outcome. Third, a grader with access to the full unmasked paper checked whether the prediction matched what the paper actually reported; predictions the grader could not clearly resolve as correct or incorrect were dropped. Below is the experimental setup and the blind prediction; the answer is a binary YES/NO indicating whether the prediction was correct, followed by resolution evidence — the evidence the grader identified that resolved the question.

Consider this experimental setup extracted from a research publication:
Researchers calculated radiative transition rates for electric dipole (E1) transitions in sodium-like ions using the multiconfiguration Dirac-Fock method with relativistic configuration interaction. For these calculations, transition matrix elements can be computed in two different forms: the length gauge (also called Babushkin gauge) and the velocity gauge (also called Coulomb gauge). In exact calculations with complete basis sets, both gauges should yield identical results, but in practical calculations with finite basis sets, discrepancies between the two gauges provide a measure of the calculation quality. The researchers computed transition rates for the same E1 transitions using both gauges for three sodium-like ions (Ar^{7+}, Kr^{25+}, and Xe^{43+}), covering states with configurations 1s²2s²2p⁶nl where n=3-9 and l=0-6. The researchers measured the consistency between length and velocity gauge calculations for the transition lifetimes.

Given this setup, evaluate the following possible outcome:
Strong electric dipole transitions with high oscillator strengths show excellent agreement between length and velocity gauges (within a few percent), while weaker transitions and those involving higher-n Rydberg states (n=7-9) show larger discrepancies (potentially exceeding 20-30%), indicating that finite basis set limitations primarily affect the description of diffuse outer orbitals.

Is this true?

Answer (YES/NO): NO